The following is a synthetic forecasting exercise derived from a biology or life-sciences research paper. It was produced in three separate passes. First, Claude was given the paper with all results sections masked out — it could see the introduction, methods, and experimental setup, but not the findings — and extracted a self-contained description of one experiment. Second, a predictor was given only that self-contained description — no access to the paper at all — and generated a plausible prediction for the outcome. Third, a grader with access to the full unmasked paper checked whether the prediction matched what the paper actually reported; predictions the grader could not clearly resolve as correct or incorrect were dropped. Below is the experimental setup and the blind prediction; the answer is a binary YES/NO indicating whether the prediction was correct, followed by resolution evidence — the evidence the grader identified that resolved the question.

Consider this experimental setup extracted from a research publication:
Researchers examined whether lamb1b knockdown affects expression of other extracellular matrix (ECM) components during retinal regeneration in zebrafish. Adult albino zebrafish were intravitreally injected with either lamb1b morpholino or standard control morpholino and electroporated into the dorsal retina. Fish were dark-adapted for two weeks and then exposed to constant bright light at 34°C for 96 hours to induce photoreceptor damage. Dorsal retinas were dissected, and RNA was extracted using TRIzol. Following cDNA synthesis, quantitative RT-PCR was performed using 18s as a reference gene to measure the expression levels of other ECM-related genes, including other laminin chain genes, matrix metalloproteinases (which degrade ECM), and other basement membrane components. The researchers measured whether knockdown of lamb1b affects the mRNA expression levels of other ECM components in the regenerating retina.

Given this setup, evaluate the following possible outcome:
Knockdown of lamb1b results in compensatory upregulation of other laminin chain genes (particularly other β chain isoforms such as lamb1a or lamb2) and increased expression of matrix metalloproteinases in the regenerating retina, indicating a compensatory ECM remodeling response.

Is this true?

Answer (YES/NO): NO